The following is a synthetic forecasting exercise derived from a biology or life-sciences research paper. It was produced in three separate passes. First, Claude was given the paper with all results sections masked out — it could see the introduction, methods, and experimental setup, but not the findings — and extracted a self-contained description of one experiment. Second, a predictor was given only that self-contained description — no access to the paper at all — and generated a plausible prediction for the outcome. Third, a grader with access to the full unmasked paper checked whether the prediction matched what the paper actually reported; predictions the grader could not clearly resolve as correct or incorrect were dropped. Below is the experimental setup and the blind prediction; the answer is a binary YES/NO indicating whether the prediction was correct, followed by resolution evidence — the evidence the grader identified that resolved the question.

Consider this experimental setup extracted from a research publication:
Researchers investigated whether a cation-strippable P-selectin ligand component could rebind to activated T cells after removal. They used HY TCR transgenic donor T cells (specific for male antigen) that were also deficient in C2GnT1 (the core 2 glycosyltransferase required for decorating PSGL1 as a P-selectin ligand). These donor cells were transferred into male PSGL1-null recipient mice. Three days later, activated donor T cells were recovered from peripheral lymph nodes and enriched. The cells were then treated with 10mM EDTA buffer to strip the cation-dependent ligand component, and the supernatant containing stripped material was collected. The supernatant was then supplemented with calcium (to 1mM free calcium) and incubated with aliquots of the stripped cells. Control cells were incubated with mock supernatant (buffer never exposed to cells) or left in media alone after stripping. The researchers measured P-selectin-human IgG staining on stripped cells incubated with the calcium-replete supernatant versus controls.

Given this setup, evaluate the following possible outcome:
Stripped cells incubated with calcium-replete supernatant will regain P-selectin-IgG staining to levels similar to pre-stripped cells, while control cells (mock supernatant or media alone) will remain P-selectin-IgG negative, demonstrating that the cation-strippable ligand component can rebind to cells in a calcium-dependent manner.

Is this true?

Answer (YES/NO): NO